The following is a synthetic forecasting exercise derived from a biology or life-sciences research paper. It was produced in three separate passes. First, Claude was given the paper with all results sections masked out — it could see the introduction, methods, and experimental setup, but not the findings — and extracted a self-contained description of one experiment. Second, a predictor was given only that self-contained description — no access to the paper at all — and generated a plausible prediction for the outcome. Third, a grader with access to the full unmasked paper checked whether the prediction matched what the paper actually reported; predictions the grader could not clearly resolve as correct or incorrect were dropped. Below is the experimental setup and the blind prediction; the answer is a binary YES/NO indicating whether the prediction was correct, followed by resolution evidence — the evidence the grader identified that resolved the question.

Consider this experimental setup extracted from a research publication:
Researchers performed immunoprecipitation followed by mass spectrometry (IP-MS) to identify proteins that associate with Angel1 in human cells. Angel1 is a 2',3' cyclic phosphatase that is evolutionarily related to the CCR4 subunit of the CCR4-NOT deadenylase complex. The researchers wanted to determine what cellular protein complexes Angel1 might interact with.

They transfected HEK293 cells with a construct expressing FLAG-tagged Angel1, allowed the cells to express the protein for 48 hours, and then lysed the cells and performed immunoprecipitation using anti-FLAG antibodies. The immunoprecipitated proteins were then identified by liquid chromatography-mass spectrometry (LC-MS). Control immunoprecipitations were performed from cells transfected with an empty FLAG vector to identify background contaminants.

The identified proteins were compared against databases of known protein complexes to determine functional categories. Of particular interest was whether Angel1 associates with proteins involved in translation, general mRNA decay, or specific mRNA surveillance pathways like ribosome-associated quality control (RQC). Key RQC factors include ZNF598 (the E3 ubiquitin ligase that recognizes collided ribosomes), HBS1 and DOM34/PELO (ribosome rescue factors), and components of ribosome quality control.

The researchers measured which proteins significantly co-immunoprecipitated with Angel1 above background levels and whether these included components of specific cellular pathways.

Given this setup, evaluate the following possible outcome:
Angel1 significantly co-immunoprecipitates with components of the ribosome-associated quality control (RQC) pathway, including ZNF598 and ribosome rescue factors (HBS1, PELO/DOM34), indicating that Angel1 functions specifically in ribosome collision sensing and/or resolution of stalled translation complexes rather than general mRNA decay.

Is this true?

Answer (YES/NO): NO